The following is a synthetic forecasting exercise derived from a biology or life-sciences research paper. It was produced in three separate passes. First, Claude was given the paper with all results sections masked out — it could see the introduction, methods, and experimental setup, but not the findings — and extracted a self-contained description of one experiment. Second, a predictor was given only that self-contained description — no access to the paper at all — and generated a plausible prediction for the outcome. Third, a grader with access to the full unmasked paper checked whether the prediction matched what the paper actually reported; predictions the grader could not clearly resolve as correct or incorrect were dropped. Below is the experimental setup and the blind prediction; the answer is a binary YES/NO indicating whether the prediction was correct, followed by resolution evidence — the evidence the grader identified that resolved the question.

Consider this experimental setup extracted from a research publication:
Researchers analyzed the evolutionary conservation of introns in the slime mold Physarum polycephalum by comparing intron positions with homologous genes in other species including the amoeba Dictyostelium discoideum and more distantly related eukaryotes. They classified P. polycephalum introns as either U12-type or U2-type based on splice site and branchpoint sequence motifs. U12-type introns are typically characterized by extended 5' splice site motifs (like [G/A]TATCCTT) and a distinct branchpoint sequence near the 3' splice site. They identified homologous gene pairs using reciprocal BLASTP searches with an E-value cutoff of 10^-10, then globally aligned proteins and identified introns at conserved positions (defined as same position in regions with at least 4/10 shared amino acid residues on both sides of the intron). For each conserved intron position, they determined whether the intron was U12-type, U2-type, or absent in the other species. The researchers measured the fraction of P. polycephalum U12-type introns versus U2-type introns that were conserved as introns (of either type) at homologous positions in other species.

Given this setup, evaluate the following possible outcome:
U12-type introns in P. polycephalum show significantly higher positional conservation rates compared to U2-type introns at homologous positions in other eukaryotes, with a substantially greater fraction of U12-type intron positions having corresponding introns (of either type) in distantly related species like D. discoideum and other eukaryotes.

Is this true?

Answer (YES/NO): NO